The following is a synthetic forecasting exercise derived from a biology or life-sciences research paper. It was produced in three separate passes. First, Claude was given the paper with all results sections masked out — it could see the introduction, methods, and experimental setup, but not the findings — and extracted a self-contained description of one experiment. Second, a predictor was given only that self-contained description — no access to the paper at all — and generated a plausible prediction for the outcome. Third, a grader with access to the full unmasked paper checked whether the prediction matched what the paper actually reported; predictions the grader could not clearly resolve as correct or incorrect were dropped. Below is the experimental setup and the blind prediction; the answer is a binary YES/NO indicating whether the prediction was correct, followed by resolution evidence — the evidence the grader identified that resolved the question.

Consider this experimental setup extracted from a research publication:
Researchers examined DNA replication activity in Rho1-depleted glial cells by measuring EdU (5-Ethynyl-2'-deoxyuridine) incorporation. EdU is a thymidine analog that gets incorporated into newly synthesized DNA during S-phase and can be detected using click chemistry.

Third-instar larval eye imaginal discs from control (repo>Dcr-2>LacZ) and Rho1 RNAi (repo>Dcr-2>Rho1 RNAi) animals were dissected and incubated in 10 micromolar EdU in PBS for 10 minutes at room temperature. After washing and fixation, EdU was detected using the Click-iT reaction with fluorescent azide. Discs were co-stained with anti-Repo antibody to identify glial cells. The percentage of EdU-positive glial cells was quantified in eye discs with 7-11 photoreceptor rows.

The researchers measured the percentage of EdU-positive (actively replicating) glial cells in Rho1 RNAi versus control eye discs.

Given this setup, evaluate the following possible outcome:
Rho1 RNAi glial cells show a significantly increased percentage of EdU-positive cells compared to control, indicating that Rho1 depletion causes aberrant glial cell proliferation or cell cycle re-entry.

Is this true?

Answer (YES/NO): NO